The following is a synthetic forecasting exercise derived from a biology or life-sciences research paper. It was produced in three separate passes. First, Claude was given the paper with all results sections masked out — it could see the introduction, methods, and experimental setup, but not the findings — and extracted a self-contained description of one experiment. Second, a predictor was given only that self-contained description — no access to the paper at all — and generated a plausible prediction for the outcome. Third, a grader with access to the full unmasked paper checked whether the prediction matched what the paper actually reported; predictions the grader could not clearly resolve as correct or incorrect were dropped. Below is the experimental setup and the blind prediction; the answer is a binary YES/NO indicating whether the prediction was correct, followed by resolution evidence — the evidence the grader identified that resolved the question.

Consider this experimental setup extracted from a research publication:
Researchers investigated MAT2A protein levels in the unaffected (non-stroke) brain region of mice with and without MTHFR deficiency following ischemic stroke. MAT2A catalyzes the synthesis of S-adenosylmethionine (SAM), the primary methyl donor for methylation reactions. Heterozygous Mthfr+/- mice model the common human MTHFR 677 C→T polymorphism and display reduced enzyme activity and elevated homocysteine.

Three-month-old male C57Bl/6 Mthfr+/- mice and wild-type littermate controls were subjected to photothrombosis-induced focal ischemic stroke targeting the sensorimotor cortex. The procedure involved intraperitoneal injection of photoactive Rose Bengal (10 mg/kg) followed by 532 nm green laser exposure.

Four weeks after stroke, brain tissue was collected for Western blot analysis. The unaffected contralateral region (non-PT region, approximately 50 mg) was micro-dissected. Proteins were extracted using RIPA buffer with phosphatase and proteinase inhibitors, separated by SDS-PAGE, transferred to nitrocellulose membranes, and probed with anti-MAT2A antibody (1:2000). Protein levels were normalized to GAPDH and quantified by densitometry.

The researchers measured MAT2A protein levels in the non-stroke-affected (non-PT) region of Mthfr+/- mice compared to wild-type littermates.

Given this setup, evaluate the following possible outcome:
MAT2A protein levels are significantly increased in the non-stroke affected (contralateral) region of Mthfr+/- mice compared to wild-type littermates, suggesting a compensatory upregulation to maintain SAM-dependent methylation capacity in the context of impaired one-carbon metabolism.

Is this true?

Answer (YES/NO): NO